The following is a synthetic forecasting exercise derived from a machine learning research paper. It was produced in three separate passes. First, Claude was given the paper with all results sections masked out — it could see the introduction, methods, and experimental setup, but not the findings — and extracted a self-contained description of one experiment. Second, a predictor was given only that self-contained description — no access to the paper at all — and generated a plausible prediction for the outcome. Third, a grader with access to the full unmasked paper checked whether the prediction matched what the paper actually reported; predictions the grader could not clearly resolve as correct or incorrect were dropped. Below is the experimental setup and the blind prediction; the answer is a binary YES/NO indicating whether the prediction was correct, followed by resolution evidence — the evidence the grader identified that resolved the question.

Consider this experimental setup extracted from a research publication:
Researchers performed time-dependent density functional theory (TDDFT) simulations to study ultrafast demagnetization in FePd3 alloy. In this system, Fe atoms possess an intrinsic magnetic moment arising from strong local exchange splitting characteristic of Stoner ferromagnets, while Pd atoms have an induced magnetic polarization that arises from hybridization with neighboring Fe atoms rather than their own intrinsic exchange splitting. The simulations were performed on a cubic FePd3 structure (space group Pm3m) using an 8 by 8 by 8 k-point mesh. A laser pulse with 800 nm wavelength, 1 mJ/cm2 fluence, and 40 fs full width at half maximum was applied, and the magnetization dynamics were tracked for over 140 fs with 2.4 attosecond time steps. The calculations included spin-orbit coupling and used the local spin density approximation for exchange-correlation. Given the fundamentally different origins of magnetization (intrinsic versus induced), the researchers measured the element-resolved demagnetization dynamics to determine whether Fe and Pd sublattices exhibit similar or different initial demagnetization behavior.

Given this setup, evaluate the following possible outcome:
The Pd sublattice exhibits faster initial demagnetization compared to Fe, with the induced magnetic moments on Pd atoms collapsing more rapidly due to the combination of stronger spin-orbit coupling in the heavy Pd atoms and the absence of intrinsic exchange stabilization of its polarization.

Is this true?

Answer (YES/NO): NO